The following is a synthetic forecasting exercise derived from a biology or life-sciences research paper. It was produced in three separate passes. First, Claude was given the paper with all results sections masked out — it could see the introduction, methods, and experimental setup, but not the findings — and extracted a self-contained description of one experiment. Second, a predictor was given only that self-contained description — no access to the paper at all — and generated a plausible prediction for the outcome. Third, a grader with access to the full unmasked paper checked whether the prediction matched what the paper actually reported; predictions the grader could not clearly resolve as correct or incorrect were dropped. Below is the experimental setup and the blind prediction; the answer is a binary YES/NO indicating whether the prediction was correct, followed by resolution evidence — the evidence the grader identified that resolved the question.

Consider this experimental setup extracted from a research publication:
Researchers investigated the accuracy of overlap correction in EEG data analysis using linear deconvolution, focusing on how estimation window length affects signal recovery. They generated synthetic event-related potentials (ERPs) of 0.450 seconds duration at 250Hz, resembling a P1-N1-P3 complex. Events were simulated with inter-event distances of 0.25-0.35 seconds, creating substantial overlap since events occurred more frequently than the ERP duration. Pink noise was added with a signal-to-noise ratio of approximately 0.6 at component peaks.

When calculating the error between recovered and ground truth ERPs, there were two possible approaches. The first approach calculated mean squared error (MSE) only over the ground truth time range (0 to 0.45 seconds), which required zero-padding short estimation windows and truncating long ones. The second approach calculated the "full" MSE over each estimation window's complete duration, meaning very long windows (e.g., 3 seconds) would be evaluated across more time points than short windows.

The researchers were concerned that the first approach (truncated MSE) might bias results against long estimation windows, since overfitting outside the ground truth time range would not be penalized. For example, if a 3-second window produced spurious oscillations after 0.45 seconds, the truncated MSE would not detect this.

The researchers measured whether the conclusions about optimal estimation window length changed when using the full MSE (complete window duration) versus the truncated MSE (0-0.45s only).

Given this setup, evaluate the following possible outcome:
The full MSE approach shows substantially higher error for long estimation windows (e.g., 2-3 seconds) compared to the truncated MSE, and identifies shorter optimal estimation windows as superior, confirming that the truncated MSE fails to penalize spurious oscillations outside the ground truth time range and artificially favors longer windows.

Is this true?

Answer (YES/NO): NO